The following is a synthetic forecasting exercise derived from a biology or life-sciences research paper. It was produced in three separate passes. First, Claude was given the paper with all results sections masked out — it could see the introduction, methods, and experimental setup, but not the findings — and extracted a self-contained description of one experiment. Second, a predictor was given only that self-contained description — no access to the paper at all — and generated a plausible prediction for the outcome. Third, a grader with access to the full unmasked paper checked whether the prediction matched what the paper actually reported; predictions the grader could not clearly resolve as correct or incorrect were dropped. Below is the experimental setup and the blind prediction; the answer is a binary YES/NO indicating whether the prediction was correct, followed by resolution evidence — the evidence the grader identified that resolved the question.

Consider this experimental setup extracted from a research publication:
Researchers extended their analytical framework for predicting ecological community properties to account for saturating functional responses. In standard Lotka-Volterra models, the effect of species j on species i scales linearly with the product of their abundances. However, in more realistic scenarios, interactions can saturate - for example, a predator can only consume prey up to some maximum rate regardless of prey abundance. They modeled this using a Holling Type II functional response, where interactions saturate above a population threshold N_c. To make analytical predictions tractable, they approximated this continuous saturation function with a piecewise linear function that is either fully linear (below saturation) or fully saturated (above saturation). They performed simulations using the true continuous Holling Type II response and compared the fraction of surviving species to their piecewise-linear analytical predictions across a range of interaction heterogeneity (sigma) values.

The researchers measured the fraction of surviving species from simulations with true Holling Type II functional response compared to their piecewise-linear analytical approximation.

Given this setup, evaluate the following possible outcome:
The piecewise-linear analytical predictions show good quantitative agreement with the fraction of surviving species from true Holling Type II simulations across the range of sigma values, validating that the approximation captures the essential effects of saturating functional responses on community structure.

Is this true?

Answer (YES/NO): YES